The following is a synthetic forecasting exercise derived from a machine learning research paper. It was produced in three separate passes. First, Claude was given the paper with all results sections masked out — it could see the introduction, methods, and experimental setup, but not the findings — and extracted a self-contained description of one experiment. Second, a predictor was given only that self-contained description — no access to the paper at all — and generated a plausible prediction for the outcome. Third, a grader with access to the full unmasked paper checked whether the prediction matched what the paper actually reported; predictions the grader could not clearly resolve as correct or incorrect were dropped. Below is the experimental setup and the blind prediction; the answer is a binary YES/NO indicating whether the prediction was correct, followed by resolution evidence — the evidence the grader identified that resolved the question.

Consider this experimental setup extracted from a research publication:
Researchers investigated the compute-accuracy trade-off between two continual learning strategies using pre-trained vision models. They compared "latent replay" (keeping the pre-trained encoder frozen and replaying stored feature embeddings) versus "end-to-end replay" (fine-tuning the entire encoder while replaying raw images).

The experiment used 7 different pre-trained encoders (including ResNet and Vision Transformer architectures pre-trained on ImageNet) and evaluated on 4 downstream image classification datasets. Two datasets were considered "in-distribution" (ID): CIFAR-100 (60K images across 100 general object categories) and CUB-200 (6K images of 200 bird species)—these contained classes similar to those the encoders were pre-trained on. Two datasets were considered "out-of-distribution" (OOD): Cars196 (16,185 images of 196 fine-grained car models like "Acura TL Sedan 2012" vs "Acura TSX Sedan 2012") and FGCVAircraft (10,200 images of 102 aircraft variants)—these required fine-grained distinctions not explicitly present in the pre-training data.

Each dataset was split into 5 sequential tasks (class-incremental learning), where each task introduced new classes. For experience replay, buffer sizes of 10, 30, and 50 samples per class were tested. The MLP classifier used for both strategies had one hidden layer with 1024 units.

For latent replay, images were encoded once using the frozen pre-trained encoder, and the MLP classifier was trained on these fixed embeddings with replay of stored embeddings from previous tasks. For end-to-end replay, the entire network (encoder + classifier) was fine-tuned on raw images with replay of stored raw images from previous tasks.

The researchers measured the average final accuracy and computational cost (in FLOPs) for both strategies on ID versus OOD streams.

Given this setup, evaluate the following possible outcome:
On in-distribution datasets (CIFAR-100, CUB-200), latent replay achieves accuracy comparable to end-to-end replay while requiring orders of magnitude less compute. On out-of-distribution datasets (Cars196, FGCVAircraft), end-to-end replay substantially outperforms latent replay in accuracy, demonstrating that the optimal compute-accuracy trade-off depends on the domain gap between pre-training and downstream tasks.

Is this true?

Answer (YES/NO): YES